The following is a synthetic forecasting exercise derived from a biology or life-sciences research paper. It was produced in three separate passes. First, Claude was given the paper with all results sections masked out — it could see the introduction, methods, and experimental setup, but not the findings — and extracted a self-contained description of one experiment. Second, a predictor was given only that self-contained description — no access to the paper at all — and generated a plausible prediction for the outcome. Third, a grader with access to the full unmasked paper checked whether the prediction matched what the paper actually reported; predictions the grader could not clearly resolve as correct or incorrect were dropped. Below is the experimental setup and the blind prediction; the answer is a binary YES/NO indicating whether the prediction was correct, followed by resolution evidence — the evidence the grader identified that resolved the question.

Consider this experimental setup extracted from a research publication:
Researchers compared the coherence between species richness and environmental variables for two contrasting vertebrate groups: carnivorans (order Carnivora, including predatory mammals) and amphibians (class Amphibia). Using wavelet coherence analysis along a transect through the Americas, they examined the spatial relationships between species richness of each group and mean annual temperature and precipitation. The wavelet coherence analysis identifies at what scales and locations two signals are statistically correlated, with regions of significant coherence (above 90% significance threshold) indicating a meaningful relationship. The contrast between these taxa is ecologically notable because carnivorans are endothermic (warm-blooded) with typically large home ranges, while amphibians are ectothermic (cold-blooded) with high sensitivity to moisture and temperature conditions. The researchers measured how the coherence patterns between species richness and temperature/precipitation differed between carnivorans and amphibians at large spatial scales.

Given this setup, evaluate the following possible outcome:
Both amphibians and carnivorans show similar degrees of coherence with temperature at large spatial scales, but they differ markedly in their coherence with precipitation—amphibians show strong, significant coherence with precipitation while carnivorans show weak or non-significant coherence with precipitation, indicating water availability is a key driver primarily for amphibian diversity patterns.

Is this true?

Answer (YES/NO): YES